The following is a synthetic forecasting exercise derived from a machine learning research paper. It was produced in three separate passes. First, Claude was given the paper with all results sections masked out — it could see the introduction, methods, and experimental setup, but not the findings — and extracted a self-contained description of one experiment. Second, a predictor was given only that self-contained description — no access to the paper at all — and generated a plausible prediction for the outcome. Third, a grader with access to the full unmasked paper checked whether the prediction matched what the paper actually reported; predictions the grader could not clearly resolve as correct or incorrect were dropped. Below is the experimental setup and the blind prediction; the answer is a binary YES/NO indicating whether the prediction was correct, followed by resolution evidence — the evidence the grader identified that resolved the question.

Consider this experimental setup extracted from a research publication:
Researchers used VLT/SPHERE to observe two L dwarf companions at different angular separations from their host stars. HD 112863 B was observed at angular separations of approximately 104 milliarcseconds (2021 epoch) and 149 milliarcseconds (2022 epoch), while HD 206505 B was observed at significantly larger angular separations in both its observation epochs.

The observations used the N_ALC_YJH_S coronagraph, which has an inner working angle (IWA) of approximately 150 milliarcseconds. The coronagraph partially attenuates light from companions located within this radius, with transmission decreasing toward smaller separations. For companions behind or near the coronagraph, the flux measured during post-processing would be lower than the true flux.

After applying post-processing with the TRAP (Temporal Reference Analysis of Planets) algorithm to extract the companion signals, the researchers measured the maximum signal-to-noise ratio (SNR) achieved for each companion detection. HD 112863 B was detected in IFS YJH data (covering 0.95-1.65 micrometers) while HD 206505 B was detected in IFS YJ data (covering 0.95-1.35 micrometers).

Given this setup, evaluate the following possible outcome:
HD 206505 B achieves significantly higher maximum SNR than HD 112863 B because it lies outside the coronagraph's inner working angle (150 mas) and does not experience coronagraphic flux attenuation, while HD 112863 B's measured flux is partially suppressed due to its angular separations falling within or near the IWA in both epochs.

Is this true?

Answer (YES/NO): YES